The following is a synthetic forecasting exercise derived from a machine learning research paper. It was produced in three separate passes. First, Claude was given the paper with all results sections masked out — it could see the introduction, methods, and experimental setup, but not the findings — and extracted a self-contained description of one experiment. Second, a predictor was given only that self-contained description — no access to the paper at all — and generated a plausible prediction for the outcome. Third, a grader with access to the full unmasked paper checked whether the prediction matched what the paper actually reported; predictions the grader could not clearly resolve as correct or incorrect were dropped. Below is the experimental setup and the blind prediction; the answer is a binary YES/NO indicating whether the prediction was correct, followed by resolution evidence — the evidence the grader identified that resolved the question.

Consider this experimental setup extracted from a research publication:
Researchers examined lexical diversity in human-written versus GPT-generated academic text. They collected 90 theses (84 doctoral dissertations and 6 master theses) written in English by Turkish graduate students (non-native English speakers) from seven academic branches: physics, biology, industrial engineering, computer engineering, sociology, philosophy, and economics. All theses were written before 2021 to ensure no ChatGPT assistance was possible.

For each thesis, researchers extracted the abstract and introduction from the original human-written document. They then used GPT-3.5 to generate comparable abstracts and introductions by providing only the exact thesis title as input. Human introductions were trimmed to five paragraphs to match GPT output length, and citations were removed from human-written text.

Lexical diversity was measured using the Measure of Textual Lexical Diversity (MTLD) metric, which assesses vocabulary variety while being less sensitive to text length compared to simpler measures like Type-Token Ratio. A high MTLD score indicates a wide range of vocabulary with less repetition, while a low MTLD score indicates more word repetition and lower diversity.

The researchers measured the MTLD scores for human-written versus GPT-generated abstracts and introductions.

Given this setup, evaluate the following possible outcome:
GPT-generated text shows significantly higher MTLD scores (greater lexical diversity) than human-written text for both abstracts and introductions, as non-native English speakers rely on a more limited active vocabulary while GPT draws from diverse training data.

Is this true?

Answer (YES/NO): NO